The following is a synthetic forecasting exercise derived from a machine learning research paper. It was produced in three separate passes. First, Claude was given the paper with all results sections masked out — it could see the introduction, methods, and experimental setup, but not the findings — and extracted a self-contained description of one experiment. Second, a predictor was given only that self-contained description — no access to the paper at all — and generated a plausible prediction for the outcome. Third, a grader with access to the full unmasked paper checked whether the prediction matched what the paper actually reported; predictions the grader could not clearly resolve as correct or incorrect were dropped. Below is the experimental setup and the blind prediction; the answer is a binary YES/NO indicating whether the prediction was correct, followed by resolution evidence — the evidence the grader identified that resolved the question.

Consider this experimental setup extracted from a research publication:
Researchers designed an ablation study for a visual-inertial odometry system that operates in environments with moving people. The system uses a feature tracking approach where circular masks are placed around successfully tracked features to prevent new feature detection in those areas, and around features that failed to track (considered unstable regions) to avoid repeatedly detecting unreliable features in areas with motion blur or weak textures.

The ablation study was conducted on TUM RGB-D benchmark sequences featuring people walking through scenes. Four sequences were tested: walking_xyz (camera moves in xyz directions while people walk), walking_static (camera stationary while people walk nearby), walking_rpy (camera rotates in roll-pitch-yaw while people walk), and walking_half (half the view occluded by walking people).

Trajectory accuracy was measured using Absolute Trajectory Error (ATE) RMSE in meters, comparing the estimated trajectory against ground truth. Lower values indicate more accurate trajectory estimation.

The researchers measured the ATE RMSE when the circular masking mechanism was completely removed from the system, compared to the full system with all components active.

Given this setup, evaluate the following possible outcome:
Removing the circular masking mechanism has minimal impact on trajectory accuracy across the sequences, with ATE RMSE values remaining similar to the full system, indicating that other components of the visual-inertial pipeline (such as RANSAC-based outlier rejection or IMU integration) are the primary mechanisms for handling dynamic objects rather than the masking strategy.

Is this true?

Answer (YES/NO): NO